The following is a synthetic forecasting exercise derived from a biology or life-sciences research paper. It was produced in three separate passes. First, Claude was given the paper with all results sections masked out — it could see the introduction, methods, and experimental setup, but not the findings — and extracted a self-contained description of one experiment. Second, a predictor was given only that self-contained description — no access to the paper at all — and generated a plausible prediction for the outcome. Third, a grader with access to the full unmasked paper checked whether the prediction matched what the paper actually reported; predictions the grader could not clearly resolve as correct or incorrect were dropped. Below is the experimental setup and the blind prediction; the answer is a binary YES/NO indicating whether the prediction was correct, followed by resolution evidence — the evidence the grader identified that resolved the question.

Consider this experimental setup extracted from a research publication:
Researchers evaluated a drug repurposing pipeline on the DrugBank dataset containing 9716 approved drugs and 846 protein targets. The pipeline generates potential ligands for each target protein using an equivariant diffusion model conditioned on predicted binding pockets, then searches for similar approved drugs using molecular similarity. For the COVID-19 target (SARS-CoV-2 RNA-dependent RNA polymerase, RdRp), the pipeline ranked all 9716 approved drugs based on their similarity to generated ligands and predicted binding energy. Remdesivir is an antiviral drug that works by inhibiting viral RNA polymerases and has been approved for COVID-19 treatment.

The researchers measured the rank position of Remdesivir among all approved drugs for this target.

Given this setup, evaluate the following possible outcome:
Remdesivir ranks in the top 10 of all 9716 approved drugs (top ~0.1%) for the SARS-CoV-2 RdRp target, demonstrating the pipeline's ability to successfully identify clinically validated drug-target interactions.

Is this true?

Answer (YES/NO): NO